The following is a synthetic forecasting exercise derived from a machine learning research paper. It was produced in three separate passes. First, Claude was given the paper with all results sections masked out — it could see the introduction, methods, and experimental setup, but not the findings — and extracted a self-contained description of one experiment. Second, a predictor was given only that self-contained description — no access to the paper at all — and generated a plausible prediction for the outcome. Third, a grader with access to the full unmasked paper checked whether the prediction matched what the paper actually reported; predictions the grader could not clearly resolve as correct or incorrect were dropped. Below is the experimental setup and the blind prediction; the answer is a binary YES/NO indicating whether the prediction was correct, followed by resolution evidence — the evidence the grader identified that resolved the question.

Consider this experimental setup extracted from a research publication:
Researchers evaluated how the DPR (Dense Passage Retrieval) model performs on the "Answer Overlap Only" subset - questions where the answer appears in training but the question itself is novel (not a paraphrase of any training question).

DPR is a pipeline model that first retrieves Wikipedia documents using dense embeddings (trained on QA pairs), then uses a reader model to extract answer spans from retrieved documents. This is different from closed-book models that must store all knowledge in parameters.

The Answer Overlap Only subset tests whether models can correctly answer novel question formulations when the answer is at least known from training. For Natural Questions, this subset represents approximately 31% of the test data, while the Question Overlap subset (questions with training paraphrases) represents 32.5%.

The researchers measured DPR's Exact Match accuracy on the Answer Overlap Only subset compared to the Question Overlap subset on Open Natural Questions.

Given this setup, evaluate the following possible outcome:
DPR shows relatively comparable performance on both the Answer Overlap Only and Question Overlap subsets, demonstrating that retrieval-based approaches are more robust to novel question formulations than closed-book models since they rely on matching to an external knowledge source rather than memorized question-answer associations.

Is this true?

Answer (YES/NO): NO